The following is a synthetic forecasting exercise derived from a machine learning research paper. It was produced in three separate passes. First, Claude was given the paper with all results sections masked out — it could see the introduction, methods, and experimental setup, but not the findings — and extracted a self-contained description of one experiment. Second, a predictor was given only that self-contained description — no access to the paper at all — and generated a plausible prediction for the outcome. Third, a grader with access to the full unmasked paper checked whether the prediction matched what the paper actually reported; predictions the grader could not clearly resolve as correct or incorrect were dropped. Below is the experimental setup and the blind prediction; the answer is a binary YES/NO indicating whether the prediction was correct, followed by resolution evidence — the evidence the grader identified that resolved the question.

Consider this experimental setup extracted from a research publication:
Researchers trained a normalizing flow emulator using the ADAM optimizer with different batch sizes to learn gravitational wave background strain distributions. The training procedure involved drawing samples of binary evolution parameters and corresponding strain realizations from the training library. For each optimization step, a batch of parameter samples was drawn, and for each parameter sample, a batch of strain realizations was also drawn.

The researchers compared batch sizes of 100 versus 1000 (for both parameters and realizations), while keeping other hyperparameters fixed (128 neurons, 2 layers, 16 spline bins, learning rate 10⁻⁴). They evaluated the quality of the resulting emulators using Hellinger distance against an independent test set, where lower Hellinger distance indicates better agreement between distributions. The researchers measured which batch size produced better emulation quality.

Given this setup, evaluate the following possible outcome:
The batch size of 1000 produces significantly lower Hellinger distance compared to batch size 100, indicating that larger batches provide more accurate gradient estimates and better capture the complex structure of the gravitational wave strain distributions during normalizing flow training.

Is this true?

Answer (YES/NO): YES